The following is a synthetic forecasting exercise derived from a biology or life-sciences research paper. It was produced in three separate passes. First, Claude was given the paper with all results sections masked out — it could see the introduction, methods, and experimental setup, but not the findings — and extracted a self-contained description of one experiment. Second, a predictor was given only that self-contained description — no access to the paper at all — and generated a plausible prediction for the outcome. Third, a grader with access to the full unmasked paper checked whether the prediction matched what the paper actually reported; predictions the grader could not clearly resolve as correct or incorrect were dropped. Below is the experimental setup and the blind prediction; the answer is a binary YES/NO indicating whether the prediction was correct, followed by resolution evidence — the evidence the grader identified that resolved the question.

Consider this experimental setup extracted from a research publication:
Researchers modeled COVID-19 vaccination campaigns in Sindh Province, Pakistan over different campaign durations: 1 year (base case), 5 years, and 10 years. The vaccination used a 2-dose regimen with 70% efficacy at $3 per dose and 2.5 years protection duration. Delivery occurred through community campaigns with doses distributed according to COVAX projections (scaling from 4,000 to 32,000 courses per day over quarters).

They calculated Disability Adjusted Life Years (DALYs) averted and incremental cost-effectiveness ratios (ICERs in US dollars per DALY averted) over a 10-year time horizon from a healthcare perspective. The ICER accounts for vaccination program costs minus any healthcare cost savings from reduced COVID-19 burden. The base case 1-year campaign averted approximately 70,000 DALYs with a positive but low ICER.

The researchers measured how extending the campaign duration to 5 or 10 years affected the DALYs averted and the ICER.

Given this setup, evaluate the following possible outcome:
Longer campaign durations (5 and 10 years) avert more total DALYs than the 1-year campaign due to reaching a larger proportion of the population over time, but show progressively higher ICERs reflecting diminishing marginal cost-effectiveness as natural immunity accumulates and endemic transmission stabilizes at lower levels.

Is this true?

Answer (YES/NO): YES